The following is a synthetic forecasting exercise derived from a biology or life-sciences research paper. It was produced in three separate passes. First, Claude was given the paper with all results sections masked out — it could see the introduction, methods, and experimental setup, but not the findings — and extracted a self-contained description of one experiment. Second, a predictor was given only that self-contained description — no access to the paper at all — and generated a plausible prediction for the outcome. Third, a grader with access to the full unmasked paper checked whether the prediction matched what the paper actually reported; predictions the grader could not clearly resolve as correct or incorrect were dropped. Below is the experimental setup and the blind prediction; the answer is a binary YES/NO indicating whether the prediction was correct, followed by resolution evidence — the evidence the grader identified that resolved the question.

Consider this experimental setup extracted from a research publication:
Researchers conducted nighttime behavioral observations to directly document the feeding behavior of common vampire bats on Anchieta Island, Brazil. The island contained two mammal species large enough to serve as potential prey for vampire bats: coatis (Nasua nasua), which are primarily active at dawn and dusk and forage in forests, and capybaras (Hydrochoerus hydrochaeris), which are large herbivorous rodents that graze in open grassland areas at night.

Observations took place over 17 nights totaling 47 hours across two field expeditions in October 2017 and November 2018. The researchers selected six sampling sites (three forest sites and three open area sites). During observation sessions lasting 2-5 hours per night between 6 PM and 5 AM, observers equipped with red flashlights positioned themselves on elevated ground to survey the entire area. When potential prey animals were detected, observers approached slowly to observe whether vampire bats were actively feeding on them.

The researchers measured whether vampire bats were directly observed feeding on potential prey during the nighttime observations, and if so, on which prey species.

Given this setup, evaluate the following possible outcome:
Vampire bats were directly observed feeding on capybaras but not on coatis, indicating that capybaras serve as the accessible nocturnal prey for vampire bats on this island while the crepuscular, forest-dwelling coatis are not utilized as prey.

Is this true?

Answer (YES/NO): YES